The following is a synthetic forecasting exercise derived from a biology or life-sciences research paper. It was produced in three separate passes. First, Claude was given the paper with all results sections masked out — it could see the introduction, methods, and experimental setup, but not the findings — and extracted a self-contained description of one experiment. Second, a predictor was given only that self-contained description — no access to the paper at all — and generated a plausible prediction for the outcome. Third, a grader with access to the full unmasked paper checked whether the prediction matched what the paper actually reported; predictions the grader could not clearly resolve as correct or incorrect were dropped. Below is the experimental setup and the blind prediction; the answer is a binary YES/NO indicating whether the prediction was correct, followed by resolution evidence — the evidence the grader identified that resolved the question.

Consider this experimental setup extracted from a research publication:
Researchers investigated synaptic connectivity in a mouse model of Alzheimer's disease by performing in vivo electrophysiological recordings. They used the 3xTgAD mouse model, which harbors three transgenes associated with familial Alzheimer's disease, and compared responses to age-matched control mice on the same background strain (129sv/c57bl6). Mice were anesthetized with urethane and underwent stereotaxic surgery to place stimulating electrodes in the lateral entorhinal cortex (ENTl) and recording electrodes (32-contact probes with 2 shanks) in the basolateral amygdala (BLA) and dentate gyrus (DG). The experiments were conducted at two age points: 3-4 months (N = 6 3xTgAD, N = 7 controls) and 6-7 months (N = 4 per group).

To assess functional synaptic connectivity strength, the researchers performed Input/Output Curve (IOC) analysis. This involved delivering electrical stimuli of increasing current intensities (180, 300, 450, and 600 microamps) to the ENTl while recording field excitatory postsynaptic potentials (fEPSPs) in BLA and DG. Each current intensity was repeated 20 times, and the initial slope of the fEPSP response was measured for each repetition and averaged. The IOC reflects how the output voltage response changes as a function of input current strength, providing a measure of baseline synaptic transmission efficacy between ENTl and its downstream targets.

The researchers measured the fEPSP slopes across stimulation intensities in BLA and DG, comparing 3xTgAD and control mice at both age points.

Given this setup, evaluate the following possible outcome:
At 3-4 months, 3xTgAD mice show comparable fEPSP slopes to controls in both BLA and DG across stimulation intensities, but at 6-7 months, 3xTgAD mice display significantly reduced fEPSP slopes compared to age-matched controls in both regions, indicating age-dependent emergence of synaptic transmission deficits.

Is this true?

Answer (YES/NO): NO